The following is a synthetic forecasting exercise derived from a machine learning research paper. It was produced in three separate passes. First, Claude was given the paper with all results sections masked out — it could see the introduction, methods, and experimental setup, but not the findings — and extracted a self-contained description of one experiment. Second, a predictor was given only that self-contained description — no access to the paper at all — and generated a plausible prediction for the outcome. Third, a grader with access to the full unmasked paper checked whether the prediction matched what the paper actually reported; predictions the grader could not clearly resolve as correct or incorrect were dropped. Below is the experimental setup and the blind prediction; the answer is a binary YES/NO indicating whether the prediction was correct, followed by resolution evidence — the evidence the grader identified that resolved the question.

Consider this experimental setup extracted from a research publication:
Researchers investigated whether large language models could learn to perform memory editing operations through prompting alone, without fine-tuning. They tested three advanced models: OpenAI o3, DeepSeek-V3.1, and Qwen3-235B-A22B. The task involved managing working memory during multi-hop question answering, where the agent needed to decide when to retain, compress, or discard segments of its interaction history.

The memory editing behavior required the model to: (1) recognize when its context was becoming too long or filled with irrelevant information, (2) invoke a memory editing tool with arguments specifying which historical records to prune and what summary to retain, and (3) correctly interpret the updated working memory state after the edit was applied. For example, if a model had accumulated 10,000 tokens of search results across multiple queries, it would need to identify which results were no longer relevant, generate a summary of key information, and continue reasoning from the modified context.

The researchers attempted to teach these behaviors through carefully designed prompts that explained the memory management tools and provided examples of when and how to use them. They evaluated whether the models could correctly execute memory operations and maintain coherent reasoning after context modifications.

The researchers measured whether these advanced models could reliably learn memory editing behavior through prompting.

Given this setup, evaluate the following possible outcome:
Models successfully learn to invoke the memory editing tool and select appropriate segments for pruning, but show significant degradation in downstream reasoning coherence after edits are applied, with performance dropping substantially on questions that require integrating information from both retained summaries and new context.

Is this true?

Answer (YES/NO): NO